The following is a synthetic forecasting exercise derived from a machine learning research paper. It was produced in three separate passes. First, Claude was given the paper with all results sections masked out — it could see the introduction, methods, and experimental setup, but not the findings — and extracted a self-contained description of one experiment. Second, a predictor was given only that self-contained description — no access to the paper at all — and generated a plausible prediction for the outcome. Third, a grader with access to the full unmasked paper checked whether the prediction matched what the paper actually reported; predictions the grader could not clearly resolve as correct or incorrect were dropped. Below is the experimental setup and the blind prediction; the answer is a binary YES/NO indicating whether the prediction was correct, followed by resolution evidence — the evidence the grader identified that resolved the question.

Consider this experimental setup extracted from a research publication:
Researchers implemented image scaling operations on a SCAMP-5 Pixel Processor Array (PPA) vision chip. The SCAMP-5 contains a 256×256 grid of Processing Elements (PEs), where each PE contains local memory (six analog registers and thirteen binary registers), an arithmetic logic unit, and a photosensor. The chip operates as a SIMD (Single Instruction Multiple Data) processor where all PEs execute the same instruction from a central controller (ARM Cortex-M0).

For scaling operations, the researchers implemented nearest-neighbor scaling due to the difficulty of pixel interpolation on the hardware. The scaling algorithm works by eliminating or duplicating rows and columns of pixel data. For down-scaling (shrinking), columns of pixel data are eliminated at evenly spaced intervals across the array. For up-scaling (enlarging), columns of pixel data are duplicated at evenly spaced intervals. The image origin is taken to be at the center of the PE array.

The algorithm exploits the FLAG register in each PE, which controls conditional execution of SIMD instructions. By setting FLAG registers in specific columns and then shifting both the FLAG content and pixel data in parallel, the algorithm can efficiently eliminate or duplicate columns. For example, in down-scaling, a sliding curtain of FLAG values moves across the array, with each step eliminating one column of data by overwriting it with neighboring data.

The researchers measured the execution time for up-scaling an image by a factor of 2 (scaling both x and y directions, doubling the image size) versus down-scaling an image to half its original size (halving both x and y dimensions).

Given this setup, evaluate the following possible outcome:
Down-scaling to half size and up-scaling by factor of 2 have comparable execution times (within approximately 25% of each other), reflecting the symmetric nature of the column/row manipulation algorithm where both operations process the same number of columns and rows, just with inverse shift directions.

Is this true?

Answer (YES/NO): YES